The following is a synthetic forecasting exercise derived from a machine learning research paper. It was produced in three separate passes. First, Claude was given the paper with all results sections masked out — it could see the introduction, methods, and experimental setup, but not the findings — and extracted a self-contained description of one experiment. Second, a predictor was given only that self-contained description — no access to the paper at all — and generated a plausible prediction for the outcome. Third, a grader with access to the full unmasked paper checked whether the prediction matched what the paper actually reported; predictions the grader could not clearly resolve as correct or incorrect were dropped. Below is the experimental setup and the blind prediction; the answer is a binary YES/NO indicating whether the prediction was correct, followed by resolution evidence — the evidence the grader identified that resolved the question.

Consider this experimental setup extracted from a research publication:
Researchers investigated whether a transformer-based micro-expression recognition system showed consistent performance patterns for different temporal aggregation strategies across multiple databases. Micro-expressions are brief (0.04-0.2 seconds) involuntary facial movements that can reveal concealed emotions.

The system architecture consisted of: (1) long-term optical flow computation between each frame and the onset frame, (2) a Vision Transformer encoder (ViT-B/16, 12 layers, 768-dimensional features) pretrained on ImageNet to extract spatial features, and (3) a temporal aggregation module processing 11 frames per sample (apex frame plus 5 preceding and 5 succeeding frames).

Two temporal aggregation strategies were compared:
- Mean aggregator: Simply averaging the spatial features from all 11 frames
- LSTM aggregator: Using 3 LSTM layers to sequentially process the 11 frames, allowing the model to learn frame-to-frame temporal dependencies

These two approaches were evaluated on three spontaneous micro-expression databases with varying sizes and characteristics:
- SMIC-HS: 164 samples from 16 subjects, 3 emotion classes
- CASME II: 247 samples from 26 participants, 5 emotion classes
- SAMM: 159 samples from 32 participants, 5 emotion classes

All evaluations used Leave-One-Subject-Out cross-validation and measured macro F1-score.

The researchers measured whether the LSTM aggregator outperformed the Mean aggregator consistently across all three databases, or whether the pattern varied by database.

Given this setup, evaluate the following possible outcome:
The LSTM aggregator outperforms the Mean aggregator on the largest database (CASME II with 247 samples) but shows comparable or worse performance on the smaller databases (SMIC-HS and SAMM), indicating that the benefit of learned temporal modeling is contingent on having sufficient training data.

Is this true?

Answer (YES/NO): NO